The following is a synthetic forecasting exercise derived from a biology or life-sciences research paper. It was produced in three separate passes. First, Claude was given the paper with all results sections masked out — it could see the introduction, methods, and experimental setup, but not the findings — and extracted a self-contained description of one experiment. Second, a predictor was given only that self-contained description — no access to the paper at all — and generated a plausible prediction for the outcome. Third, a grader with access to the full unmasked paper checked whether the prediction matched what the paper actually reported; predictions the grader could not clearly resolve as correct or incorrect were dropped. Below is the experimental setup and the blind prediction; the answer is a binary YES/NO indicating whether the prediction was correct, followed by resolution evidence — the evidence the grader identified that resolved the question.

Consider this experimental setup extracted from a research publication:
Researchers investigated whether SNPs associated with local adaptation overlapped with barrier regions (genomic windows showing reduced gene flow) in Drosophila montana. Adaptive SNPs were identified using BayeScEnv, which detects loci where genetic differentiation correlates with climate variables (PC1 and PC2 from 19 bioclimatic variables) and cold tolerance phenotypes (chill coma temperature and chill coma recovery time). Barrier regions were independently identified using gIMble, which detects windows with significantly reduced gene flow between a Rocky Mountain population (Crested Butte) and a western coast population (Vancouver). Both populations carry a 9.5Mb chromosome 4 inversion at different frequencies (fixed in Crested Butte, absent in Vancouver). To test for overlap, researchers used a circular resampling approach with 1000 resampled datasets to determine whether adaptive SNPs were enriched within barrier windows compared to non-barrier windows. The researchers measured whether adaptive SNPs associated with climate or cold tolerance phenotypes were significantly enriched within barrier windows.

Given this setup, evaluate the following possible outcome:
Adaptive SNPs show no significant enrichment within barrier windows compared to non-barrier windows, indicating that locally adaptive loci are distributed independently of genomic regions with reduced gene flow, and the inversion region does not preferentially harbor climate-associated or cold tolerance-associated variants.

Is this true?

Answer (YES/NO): NO